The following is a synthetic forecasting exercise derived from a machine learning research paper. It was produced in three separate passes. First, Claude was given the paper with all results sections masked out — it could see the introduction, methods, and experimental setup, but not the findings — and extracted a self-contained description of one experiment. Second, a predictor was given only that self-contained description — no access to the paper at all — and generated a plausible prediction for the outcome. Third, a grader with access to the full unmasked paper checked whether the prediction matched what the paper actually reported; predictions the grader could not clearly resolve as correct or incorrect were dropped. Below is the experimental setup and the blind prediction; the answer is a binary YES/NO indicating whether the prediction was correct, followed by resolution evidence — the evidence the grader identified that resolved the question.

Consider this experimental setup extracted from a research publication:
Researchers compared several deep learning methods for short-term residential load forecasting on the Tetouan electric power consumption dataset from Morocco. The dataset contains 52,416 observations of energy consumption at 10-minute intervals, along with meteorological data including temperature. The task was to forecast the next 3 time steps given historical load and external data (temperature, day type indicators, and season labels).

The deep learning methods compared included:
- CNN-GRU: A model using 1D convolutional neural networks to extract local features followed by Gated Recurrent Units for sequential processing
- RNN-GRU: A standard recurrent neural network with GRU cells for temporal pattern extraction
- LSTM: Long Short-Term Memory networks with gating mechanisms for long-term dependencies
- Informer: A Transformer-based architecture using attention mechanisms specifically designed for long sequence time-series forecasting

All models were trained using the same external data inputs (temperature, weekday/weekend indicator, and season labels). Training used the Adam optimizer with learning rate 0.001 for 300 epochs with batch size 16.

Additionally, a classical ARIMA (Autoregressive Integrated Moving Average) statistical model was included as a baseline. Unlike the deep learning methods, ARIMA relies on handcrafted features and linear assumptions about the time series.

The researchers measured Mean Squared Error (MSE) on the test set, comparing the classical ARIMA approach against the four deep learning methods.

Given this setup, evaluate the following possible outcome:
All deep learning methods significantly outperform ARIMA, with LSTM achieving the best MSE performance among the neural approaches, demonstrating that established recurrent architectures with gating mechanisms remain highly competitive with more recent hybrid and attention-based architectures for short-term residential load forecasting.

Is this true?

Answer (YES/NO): NO